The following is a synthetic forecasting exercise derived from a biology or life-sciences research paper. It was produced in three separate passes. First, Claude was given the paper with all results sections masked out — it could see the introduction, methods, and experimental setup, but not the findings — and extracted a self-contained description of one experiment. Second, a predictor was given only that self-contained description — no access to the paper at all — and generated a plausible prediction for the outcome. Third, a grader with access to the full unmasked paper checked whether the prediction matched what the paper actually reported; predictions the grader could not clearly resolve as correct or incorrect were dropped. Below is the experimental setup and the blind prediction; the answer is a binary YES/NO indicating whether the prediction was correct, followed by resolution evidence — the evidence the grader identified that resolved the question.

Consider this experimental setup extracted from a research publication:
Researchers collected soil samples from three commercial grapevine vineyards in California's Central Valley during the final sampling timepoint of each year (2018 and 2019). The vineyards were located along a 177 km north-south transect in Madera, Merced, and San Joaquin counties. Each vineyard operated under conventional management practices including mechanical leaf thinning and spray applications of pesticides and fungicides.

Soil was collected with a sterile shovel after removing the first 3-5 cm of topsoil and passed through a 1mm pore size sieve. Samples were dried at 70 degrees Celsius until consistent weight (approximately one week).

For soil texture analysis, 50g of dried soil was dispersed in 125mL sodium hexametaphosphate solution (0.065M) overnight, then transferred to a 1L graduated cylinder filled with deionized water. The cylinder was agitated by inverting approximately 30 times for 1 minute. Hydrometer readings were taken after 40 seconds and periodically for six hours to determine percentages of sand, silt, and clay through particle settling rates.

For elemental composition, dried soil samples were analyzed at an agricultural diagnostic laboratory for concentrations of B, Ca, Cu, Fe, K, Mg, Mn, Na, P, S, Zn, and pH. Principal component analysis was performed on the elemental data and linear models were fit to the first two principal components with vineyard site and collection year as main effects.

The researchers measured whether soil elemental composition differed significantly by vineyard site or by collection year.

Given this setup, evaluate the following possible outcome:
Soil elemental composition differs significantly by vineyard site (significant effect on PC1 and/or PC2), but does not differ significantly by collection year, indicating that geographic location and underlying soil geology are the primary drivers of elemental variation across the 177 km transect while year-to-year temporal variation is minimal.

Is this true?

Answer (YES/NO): YES